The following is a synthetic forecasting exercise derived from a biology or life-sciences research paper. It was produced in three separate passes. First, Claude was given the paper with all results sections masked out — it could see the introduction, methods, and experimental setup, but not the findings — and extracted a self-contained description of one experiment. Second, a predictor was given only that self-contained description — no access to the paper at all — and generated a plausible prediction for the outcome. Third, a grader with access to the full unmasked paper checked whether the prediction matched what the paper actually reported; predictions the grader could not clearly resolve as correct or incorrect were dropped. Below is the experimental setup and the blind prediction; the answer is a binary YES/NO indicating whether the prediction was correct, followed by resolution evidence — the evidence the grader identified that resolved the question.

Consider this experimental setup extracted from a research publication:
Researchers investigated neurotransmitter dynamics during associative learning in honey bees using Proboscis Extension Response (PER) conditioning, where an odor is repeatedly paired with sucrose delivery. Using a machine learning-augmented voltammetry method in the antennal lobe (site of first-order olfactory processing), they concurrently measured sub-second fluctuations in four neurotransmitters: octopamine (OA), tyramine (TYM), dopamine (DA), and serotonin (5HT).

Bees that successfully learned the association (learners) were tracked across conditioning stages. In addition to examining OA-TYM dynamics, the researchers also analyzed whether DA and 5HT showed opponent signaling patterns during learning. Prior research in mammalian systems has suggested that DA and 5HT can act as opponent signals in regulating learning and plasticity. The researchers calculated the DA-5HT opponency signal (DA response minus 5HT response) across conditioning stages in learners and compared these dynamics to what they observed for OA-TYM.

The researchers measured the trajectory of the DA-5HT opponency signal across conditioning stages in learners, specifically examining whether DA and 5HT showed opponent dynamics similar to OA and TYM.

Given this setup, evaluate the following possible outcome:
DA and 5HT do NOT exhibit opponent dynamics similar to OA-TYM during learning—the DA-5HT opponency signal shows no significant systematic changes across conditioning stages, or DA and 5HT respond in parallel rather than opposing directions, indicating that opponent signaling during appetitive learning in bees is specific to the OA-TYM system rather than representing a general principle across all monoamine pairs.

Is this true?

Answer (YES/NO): YES